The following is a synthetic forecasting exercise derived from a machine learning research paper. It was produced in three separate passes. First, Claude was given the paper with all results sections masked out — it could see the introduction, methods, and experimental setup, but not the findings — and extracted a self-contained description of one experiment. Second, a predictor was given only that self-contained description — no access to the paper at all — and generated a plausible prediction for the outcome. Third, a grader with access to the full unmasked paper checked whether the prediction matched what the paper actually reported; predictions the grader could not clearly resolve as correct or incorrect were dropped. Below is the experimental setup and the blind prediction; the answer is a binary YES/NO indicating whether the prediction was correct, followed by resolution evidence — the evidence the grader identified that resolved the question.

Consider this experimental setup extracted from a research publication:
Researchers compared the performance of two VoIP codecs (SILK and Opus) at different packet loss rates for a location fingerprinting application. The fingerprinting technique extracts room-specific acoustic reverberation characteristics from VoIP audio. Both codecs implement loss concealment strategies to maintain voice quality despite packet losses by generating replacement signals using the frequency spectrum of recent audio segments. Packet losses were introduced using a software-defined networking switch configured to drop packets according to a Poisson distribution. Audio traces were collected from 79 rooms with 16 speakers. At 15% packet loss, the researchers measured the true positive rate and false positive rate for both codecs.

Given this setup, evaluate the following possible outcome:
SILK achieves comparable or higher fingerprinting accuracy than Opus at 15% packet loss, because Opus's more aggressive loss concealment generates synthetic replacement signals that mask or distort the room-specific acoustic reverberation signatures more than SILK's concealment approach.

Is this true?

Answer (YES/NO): NO